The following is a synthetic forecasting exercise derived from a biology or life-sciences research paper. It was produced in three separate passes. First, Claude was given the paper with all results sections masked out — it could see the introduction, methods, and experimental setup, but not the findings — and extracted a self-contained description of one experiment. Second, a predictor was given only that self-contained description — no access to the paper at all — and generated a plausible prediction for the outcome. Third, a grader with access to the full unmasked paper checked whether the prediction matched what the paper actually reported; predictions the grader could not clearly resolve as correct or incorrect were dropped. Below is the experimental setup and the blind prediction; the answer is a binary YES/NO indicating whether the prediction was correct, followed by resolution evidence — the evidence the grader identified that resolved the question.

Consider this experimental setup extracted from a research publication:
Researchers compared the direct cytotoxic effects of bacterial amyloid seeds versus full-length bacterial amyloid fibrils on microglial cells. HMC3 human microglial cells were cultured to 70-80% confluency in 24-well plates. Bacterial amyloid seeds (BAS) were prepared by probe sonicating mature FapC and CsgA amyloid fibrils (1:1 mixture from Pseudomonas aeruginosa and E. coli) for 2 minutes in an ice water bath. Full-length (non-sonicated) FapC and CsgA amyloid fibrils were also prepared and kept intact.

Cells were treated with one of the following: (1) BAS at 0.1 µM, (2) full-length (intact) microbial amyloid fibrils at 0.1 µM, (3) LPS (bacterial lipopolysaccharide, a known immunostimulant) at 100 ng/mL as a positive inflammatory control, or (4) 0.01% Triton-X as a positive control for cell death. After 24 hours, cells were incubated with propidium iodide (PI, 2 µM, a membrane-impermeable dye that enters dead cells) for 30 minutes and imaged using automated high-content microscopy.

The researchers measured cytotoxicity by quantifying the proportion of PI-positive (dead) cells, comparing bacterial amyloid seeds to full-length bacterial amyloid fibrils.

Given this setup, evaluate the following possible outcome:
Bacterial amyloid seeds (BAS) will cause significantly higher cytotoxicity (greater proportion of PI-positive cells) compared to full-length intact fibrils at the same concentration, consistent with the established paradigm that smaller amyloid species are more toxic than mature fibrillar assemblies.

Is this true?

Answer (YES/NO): NO